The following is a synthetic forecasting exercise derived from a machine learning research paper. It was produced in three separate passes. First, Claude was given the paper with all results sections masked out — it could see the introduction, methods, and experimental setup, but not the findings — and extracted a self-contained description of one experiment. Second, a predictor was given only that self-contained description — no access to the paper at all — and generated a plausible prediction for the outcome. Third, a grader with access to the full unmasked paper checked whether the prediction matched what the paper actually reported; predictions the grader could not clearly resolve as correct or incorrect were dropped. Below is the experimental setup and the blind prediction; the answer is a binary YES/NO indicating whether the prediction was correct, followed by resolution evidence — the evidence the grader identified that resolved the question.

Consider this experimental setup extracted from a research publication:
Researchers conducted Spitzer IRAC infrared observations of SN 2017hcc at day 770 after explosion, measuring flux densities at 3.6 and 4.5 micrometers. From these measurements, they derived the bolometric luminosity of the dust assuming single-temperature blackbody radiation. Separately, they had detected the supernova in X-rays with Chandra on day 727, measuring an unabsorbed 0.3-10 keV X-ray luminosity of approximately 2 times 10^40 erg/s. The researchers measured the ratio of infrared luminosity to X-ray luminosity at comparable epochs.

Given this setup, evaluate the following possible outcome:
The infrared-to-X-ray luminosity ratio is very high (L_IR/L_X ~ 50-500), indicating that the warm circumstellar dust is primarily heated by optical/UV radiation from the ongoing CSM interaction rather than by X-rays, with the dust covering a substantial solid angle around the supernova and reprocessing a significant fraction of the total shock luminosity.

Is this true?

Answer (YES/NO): NO